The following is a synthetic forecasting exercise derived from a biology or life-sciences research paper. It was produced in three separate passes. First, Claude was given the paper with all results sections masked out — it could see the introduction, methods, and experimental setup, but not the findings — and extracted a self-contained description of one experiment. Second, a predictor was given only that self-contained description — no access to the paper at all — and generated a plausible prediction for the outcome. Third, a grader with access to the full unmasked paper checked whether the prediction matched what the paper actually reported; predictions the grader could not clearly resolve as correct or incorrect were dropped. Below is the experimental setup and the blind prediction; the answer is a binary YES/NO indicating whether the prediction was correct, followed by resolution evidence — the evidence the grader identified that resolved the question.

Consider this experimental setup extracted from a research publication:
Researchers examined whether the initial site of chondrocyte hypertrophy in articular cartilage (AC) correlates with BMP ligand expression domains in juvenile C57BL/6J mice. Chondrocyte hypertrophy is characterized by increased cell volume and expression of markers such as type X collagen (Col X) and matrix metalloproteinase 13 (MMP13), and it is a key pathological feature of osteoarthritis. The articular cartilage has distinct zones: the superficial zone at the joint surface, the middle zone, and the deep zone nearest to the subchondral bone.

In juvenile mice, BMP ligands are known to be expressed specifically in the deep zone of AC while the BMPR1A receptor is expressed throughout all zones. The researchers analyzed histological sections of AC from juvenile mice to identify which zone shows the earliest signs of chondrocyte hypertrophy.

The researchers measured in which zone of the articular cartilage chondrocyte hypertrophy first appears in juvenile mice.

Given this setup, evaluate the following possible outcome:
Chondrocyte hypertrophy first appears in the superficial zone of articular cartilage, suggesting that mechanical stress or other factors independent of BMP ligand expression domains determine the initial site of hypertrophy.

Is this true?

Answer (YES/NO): NO